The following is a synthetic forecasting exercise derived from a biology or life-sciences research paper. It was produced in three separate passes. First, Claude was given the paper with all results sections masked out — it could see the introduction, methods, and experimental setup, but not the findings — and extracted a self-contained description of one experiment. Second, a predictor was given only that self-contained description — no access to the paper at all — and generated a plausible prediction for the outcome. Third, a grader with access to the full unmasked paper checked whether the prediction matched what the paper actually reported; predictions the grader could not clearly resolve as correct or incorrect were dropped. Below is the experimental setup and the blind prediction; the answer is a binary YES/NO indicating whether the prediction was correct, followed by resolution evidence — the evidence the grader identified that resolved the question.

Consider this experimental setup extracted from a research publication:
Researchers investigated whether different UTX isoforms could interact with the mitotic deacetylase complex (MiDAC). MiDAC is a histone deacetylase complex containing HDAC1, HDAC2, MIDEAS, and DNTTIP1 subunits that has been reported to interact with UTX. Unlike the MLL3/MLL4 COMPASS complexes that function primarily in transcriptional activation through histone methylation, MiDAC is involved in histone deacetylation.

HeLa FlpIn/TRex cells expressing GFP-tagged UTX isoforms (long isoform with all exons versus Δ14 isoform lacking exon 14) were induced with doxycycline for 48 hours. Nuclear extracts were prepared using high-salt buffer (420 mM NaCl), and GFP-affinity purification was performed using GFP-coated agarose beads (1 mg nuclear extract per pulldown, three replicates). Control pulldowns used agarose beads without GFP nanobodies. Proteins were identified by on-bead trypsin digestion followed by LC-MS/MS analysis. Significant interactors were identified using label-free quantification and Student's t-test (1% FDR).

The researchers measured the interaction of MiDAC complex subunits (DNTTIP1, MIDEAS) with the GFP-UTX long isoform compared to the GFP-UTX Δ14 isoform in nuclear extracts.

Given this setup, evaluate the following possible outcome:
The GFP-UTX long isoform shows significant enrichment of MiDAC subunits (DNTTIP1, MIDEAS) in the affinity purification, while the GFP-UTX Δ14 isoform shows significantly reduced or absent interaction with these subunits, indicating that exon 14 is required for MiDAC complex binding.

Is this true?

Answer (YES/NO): NO